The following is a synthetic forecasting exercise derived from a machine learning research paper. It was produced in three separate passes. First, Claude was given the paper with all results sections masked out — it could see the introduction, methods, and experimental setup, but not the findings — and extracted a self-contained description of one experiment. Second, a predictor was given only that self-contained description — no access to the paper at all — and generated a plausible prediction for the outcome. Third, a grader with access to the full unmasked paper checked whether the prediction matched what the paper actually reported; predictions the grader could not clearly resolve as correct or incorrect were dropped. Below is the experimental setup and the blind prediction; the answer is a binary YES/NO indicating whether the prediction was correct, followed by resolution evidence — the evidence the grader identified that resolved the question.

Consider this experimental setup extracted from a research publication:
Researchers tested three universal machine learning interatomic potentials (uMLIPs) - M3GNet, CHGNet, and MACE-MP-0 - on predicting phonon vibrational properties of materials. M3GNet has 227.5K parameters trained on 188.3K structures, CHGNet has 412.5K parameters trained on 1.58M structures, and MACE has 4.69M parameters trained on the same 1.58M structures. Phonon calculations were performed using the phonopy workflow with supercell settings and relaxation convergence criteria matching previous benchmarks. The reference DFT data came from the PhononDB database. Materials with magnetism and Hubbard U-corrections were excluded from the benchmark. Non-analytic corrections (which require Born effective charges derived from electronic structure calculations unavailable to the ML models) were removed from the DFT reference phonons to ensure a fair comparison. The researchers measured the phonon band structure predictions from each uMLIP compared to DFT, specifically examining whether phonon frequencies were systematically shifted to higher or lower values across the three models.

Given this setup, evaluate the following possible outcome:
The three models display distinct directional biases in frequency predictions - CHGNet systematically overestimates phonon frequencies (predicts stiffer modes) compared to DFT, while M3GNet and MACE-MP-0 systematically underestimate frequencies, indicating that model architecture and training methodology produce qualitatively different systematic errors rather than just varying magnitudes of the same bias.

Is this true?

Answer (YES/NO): NO